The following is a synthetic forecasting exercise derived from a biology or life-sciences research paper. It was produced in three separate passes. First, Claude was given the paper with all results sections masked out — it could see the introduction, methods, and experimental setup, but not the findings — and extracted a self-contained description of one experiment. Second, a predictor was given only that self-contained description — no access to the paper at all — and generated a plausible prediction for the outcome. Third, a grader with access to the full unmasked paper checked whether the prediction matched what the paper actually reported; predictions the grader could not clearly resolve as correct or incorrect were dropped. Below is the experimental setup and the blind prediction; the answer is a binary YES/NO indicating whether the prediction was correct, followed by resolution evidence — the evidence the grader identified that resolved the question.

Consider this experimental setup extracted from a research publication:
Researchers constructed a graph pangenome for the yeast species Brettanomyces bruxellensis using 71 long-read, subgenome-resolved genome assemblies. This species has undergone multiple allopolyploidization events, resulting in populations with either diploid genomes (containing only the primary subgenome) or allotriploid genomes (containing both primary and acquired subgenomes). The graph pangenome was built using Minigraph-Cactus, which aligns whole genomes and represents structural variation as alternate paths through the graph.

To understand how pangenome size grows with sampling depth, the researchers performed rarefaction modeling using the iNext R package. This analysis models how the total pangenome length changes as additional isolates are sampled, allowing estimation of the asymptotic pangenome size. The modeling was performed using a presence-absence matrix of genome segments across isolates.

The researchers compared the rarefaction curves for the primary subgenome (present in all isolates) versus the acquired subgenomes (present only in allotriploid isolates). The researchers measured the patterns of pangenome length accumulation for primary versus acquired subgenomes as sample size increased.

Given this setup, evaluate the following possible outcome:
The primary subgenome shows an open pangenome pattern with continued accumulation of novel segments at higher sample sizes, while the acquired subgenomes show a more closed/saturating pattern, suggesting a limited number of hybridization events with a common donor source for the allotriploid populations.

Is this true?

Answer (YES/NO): YES